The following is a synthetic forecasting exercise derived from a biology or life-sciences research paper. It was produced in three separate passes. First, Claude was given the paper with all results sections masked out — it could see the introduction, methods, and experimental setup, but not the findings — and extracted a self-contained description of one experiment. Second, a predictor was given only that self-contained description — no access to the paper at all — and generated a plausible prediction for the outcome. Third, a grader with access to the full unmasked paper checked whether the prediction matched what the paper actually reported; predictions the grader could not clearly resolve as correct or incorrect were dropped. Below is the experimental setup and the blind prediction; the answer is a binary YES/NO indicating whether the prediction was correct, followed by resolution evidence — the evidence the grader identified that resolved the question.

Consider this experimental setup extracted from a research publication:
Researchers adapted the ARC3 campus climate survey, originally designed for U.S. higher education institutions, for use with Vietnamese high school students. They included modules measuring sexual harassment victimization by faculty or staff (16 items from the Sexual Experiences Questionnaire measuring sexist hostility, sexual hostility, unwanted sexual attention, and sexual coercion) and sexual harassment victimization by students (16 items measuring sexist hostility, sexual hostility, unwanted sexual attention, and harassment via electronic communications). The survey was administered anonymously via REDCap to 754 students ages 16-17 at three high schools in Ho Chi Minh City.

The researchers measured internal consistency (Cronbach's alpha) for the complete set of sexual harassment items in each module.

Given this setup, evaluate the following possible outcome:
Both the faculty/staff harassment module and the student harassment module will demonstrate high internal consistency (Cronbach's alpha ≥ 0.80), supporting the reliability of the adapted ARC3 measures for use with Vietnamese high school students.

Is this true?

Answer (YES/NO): YES